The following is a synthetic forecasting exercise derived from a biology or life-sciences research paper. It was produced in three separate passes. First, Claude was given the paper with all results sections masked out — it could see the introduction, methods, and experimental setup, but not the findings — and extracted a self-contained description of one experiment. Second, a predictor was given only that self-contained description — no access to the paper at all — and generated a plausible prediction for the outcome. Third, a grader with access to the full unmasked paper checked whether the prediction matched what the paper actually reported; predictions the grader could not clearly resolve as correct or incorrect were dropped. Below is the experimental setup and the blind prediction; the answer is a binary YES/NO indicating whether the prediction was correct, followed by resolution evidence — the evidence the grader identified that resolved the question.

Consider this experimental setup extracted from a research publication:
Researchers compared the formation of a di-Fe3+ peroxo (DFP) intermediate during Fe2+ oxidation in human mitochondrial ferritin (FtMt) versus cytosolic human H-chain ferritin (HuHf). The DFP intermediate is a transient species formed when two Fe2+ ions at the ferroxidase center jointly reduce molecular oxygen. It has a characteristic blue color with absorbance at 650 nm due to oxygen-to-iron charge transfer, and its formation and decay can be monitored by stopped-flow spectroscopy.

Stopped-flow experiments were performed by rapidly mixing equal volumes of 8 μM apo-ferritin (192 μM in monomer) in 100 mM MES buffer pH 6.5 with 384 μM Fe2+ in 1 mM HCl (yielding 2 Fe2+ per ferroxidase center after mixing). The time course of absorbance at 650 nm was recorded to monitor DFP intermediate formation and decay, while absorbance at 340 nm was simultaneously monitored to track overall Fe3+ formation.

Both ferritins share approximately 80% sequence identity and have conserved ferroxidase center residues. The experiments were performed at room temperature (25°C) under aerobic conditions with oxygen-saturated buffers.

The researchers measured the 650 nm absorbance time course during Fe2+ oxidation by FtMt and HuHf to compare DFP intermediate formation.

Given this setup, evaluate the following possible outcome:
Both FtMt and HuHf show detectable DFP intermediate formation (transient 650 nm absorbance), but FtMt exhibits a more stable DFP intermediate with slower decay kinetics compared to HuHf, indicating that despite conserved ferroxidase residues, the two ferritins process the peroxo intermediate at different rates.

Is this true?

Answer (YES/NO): NO